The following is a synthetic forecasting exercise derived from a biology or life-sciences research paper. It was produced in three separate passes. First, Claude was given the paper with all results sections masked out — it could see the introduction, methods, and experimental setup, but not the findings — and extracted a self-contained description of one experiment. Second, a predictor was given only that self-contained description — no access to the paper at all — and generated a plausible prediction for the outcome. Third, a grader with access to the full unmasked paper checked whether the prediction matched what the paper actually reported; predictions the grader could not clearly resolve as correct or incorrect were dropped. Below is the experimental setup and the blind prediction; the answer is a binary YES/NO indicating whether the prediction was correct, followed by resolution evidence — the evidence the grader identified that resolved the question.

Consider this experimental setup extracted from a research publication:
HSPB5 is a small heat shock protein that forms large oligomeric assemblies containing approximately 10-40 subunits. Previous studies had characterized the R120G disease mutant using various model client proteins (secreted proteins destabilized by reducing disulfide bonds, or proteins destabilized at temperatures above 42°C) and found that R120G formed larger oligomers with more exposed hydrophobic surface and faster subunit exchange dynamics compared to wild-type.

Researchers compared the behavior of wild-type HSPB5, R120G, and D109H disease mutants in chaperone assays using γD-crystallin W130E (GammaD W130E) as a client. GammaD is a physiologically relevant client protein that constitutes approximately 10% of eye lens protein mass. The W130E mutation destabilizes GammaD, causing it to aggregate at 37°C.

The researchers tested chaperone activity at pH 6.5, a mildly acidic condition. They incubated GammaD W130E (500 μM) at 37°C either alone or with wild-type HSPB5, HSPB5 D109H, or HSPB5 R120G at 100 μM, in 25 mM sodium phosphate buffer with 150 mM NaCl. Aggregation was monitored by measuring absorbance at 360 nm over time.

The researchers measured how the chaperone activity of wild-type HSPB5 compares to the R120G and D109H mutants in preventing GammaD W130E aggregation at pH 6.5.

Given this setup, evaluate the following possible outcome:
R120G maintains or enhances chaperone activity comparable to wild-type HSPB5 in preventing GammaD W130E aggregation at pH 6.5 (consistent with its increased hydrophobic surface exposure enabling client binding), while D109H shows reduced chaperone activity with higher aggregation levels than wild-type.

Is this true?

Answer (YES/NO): NO